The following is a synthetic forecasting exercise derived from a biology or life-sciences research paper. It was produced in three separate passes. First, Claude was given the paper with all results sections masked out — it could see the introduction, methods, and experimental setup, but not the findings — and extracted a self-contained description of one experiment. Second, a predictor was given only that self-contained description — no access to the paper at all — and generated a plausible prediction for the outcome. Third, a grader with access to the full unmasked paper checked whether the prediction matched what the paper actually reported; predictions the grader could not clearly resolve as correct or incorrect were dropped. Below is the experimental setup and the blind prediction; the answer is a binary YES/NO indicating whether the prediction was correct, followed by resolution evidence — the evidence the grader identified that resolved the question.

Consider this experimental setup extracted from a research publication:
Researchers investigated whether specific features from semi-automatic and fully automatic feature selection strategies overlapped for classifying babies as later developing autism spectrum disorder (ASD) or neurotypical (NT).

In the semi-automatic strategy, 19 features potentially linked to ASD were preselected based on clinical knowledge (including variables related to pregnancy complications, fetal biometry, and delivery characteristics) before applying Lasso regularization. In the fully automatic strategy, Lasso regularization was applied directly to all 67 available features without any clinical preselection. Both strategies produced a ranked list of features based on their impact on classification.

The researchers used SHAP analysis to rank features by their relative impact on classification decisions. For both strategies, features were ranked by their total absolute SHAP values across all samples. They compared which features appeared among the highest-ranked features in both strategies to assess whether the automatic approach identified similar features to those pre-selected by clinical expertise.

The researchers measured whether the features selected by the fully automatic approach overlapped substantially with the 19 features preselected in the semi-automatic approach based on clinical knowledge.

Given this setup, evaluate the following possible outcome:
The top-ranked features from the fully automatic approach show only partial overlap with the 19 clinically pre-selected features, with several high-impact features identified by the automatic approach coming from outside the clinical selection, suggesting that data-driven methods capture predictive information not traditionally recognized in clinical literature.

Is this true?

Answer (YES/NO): YES